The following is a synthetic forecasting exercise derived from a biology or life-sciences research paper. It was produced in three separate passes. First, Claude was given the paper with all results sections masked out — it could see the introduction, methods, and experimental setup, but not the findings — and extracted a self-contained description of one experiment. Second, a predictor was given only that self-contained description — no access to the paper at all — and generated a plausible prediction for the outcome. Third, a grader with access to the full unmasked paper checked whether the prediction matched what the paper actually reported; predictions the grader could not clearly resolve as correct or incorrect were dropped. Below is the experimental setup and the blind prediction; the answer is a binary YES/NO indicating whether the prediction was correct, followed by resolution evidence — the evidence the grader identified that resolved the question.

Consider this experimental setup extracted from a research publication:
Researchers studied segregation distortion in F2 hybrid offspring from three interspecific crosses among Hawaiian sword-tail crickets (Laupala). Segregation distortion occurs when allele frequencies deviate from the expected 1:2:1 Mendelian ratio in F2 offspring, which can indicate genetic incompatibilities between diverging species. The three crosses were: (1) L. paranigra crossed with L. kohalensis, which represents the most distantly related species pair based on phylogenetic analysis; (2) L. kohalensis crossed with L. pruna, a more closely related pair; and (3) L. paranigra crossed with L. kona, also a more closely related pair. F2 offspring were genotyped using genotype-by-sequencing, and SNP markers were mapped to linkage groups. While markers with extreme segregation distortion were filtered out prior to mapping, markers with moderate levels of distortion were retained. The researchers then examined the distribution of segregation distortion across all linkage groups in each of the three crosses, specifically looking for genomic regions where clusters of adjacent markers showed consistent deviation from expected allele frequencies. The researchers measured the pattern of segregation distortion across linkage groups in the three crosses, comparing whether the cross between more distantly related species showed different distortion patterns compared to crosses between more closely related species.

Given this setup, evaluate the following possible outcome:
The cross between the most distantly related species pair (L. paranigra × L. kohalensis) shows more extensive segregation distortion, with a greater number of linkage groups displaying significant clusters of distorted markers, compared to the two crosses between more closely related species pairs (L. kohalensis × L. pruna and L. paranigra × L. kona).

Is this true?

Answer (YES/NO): NO